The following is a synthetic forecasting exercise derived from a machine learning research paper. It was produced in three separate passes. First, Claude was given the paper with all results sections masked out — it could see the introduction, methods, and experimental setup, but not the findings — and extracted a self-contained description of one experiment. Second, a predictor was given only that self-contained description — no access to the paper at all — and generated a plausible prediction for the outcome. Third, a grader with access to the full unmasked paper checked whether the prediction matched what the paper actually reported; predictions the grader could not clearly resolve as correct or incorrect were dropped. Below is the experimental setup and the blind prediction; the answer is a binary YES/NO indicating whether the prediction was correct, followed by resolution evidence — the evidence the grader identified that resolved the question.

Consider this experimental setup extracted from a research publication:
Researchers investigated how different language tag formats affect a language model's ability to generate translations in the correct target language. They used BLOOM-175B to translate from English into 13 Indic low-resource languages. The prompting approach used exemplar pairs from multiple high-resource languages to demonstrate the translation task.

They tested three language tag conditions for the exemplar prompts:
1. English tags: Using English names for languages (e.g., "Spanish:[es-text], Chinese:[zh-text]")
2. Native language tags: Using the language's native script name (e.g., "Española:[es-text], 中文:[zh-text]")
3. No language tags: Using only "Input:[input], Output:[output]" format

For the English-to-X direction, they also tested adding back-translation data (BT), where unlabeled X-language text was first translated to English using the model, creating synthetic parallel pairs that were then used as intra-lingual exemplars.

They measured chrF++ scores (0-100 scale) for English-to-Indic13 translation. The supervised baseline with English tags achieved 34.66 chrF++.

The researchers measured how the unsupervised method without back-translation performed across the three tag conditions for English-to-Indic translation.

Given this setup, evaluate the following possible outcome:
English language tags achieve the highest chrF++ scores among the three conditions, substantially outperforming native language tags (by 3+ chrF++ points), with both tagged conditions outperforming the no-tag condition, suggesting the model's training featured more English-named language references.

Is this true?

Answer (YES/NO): NO